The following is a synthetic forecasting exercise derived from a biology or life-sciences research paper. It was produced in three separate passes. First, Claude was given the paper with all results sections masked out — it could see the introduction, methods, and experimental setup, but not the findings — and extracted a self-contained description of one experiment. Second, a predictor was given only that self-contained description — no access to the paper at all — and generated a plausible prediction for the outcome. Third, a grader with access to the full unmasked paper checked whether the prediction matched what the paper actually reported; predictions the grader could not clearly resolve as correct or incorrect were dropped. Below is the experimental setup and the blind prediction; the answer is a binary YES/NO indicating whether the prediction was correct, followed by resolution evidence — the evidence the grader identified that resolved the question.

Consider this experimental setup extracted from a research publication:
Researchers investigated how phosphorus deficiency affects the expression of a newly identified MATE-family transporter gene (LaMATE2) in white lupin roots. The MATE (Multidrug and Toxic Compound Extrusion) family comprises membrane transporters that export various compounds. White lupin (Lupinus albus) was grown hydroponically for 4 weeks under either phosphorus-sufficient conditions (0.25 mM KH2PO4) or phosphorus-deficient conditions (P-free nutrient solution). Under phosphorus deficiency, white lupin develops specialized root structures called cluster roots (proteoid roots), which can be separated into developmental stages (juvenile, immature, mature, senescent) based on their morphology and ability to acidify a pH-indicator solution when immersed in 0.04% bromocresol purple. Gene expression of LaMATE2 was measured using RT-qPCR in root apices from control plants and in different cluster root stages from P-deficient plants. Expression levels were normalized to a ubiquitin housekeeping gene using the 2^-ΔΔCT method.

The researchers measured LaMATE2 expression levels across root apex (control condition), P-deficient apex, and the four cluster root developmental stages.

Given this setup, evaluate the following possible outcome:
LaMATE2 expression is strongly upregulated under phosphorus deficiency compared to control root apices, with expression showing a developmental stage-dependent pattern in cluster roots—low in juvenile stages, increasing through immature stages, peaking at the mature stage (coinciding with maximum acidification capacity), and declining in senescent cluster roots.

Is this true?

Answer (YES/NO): NO